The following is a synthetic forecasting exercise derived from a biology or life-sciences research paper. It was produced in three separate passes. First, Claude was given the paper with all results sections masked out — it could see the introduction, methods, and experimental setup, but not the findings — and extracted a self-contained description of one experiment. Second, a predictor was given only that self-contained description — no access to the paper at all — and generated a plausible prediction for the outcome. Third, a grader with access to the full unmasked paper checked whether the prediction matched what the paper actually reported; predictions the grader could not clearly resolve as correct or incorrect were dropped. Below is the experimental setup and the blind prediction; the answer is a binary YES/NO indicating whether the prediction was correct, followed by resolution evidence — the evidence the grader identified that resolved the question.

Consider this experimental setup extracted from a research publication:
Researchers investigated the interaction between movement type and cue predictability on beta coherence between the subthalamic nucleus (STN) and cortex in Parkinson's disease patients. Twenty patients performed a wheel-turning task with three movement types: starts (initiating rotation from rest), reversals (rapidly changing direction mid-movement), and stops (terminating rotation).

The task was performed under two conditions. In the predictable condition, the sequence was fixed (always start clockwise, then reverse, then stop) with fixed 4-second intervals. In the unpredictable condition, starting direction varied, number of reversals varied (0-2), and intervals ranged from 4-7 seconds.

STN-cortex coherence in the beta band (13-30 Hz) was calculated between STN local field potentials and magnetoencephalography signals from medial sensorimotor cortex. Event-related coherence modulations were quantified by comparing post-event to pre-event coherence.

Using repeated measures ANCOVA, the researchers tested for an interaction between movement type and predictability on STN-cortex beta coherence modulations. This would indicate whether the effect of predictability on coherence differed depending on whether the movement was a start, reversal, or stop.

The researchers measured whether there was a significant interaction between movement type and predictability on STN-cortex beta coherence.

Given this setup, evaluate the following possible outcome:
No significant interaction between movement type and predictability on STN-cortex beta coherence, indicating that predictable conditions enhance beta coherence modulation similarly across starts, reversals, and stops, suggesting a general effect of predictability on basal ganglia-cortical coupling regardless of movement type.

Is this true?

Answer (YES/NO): NO